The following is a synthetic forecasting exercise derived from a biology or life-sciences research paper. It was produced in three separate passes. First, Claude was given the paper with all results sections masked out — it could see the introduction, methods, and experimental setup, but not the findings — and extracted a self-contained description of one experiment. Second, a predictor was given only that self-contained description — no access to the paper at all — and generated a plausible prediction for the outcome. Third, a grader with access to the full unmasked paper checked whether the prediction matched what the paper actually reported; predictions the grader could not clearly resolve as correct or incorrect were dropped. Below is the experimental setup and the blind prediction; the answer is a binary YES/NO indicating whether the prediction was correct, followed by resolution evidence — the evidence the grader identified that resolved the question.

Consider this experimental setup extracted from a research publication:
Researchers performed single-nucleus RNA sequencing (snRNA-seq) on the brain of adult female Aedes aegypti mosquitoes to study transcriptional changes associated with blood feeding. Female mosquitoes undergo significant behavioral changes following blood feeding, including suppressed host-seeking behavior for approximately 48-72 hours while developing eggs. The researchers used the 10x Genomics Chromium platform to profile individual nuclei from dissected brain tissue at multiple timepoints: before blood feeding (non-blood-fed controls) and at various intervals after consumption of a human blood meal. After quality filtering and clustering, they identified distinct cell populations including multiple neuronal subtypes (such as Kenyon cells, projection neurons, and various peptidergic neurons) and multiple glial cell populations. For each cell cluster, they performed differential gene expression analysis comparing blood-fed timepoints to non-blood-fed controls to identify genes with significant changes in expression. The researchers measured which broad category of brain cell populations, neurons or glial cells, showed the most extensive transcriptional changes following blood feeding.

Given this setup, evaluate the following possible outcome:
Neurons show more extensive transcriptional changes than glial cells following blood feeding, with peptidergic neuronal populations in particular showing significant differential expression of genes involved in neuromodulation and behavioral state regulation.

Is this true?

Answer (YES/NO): NO